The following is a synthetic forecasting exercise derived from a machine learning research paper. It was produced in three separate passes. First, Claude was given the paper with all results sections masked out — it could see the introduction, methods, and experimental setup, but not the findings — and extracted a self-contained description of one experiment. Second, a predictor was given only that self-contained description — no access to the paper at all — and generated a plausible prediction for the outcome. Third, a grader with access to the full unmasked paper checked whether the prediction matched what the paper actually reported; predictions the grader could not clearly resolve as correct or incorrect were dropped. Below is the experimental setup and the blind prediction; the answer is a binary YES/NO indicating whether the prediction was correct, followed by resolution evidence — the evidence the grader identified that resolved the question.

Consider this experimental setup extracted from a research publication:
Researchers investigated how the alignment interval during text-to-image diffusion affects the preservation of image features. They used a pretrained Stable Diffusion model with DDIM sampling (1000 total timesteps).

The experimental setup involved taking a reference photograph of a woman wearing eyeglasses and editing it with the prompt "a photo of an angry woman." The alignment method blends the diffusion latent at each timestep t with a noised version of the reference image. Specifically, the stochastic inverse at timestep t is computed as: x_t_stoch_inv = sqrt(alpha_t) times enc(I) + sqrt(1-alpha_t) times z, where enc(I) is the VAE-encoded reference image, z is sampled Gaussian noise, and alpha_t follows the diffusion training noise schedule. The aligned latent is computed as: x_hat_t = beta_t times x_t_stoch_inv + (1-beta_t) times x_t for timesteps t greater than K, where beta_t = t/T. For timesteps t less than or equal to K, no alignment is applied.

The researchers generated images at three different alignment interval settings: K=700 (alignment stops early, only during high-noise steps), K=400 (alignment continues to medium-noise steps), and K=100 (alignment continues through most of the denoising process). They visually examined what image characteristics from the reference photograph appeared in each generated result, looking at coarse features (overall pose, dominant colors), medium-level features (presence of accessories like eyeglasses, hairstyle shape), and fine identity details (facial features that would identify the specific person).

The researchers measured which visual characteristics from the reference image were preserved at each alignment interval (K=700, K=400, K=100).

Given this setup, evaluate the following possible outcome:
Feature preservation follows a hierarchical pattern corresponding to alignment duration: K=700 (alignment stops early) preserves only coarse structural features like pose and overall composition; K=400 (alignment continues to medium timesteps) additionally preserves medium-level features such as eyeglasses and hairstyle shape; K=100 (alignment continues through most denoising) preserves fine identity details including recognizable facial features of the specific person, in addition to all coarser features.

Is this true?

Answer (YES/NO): YES